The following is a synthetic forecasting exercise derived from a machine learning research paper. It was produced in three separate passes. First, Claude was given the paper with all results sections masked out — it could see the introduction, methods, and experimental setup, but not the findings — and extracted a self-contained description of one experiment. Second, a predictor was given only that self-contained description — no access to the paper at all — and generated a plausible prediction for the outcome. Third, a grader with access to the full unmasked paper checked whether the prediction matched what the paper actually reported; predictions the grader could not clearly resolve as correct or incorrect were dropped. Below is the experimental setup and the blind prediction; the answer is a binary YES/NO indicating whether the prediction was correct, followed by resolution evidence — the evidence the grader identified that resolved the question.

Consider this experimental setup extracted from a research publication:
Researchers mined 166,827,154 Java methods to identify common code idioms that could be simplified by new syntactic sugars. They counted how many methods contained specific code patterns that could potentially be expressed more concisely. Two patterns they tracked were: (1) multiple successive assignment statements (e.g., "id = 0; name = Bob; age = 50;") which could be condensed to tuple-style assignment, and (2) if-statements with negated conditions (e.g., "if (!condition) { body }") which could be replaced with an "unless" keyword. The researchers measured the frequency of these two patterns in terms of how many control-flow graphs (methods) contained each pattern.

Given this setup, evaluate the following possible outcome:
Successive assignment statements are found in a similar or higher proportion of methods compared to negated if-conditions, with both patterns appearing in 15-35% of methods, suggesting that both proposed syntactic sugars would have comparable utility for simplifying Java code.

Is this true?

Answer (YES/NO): NO